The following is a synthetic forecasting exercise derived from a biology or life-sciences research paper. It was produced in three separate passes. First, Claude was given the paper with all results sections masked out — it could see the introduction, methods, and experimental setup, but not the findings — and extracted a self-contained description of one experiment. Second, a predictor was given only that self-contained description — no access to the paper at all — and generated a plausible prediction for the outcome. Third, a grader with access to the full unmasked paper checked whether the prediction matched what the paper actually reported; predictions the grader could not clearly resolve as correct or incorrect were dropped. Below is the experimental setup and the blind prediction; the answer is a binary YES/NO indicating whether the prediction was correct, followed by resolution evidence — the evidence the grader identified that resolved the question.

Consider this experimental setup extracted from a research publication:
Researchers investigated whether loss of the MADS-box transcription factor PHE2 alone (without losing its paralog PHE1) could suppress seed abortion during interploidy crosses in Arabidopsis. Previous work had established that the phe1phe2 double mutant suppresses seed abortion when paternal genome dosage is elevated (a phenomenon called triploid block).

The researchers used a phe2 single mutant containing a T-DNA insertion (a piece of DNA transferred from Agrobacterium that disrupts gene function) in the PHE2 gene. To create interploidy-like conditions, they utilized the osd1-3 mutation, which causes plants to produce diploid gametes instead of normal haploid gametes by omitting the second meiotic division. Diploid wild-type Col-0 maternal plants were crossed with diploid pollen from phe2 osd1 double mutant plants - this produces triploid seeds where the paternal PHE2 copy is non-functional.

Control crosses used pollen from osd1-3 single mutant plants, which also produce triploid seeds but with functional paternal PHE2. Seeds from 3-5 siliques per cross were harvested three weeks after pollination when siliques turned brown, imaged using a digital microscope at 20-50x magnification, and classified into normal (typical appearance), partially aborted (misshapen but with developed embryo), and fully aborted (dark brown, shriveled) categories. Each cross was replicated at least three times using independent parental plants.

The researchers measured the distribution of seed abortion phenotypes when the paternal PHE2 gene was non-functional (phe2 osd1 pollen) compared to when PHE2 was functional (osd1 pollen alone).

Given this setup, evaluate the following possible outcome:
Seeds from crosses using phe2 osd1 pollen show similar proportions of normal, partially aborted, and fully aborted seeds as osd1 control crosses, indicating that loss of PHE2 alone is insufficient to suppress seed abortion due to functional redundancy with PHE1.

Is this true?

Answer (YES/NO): YES